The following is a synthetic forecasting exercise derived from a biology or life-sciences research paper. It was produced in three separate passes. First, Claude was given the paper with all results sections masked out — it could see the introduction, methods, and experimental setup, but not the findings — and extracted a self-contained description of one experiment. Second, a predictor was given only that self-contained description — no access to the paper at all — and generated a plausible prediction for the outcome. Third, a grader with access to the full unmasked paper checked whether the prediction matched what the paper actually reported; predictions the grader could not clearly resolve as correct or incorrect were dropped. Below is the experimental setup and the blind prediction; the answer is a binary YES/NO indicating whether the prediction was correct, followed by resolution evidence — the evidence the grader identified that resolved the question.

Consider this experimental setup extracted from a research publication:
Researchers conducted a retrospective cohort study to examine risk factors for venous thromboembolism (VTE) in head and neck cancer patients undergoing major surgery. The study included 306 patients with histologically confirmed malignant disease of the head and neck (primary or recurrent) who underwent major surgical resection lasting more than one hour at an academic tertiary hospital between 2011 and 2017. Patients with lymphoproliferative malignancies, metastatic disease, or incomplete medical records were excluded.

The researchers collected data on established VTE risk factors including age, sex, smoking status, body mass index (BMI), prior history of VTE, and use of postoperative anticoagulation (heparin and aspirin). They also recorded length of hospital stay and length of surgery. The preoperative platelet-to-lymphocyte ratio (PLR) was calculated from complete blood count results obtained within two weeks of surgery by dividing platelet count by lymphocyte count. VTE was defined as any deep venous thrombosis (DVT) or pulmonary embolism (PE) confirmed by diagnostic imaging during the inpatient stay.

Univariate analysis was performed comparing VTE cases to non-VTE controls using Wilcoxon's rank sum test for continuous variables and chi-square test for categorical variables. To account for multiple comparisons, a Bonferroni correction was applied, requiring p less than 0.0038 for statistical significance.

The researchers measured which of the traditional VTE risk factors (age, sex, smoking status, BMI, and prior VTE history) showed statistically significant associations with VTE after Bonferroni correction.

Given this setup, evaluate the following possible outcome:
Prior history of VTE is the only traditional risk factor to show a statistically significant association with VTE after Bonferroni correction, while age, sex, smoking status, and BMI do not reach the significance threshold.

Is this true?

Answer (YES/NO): NO